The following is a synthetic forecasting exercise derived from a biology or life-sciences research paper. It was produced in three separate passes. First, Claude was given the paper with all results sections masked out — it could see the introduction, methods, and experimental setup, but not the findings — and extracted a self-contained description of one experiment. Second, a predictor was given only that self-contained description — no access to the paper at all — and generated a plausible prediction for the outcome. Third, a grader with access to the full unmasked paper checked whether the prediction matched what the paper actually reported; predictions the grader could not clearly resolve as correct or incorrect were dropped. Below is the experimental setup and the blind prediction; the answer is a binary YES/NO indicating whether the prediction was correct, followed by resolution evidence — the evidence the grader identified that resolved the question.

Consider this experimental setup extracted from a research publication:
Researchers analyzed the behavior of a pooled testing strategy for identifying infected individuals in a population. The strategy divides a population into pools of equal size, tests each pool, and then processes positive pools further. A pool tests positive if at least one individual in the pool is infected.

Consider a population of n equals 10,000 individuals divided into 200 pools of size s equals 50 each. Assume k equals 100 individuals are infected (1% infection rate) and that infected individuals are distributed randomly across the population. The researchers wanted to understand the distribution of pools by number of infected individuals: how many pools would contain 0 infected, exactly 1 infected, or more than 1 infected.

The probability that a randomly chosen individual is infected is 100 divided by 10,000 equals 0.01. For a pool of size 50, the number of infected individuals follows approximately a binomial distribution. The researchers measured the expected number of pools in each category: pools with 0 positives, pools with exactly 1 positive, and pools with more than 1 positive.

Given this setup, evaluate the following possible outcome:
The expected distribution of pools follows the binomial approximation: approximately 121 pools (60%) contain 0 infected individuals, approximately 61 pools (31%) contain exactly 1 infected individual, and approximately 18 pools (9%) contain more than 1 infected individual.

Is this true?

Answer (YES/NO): YES